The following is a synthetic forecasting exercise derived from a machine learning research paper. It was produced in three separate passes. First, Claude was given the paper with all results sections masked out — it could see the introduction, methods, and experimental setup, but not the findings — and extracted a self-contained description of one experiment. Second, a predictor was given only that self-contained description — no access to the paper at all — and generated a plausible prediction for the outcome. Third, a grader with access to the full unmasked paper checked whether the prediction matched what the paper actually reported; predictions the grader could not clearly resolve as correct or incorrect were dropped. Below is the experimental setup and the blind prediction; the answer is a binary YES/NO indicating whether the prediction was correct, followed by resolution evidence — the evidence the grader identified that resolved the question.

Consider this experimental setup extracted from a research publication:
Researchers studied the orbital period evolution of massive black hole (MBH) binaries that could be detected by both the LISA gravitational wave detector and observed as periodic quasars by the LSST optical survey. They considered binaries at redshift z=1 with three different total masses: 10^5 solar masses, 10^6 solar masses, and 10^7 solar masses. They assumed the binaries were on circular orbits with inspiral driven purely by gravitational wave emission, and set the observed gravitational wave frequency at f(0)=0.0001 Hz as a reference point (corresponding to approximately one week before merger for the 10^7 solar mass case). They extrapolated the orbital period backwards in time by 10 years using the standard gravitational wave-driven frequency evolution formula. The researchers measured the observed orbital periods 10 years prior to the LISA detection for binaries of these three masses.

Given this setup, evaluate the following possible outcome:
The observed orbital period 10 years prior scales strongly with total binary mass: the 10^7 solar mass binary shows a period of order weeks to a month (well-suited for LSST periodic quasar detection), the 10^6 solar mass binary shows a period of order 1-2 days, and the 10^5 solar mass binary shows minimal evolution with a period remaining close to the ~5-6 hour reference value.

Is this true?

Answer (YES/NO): NO